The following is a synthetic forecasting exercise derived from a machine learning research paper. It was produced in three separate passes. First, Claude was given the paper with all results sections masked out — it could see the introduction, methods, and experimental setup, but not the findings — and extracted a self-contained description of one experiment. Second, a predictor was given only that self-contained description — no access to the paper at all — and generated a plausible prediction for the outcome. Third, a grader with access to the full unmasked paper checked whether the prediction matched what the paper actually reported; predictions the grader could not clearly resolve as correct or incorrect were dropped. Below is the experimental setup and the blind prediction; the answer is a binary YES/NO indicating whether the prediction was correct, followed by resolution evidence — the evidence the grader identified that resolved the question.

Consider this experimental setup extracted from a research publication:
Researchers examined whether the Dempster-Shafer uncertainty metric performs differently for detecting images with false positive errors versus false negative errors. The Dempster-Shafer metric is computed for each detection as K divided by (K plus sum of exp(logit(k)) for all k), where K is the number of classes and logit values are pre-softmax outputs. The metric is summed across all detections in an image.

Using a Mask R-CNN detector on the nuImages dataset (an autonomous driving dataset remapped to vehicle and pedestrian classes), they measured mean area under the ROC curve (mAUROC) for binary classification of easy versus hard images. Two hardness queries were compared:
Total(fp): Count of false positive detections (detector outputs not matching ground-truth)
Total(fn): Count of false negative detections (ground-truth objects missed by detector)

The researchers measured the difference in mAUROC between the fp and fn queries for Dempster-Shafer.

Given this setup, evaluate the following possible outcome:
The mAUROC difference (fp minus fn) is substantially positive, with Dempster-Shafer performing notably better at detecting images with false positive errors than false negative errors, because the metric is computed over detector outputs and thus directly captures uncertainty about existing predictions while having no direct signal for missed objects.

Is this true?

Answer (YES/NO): NO